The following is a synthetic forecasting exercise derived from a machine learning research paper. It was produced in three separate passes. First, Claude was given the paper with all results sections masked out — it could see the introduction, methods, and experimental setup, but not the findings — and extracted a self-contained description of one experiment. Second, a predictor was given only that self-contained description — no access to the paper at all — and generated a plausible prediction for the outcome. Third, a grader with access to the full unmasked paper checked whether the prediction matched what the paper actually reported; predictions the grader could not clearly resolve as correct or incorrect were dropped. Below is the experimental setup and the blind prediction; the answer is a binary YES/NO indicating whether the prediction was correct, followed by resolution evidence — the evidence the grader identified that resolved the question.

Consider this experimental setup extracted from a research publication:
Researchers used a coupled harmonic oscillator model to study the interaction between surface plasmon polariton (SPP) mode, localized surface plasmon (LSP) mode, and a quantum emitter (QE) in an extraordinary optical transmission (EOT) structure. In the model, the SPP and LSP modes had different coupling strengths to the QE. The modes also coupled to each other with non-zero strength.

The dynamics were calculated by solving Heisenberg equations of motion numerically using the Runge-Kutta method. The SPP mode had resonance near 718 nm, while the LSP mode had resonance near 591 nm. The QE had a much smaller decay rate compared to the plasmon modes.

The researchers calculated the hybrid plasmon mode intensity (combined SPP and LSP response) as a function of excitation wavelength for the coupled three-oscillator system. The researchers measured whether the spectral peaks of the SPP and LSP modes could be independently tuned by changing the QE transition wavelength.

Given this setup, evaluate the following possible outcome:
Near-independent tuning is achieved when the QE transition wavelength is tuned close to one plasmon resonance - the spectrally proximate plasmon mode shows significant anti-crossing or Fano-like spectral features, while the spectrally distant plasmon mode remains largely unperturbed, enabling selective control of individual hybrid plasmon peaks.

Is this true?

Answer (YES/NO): NO